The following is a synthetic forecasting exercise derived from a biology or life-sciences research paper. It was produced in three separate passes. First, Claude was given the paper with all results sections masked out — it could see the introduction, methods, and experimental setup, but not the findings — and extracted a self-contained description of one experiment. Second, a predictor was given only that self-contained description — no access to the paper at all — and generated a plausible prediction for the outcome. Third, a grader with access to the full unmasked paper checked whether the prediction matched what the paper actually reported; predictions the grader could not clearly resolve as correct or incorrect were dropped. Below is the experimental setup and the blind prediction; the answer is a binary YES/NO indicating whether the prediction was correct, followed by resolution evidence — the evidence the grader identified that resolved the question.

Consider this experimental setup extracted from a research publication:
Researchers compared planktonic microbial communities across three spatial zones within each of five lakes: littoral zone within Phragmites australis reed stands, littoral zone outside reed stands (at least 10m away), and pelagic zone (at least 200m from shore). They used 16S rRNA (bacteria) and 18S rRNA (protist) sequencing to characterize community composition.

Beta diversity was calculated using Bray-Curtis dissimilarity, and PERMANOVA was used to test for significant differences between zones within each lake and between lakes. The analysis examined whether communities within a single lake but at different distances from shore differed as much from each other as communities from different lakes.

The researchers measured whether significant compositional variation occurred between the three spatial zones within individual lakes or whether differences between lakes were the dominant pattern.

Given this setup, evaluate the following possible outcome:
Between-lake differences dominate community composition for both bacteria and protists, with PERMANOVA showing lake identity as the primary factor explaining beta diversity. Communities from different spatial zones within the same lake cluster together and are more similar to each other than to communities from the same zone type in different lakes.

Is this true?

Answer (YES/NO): YES